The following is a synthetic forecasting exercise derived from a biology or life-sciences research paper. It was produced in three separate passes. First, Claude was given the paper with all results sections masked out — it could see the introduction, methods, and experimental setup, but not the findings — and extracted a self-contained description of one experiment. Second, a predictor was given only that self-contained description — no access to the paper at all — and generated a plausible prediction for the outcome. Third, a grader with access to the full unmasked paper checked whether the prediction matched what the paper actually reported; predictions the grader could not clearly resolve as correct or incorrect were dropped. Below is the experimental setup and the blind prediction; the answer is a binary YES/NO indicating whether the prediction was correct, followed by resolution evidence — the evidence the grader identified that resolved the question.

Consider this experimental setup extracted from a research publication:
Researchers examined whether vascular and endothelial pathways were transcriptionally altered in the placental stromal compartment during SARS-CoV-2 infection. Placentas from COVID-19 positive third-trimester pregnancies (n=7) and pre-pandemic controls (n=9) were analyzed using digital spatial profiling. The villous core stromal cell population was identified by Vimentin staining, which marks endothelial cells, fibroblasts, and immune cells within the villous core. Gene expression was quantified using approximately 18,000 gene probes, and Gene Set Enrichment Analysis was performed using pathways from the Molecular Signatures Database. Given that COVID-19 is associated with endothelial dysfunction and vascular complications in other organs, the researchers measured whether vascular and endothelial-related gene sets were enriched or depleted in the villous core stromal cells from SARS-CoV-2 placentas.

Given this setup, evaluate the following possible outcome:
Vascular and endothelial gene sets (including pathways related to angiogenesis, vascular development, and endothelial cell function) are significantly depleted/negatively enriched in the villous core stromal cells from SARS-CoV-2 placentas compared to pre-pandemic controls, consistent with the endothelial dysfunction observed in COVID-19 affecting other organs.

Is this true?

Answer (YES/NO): NO